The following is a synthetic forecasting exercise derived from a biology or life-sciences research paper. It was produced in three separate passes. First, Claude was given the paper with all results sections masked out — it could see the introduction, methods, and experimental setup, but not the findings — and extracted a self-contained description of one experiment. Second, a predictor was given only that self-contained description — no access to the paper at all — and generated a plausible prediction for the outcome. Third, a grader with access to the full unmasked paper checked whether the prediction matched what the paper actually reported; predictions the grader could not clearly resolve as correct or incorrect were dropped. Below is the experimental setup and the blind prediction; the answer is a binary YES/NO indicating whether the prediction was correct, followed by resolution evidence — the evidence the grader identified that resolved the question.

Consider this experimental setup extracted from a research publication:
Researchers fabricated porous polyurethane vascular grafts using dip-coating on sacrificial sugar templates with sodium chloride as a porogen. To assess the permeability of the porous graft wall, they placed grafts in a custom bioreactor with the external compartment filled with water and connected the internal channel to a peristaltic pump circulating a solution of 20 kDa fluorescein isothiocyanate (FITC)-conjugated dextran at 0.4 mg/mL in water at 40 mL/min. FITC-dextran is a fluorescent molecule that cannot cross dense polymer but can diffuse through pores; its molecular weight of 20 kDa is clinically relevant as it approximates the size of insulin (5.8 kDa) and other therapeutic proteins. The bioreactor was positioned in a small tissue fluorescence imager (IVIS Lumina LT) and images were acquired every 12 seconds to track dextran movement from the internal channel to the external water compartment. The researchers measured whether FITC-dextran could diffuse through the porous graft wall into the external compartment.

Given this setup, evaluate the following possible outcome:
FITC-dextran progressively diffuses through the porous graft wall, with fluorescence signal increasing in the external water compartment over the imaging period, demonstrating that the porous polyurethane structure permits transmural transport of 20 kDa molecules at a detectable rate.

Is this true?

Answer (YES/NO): YES